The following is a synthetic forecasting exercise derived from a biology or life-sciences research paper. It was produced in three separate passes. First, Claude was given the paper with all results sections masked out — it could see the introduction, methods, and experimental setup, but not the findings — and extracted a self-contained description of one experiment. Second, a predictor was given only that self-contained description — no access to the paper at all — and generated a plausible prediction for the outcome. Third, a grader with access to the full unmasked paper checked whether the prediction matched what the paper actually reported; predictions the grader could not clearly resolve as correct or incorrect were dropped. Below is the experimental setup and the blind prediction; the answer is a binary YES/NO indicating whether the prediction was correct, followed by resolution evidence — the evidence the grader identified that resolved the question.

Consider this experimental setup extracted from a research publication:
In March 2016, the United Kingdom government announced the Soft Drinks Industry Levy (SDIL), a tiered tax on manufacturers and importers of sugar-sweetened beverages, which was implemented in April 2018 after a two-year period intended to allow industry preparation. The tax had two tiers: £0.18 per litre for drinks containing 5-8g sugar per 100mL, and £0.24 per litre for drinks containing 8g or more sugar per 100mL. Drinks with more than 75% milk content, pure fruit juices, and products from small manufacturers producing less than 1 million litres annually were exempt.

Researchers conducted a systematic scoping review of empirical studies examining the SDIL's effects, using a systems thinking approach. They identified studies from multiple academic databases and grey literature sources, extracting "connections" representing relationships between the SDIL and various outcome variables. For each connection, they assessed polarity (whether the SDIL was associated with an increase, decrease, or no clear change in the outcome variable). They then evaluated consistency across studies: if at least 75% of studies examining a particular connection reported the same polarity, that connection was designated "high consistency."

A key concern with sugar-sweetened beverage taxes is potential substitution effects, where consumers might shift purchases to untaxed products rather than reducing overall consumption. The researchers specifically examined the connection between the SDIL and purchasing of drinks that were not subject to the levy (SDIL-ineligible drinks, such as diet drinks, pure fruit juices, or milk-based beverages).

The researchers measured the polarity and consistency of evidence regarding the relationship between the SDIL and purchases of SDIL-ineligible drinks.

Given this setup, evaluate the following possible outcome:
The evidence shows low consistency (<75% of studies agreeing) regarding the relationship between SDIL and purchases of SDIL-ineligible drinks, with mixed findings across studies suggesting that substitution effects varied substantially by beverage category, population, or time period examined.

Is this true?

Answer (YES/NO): NO